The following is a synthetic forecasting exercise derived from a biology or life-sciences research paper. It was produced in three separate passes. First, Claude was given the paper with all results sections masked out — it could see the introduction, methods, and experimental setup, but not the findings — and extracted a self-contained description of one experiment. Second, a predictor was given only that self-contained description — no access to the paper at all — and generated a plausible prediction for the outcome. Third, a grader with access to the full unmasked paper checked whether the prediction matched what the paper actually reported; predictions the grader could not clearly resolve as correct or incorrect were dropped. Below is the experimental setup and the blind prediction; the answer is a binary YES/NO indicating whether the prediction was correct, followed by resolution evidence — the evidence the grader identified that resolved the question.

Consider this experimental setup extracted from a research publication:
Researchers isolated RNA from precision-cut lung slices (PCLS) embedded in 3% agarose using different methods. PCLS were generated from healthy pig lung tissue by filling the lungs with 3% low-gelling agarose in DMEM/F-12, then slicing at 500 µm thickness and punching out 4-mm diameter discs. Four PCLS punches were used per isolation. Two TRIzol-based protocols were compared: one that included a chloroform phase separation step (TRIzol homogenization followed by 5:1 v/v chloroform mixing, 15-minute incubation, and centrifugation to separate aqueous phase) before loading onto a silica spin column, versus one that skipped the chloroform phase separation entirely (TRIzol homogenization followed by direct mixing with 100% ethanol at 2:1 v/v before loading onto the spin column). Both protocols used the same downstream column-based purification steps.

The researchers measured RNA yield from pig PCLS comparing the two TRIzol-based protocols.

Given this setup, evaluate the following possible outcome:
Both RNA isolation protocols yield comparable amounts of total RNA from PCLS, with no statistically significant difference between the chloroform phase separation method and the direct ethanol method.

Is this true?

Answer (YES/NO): NO